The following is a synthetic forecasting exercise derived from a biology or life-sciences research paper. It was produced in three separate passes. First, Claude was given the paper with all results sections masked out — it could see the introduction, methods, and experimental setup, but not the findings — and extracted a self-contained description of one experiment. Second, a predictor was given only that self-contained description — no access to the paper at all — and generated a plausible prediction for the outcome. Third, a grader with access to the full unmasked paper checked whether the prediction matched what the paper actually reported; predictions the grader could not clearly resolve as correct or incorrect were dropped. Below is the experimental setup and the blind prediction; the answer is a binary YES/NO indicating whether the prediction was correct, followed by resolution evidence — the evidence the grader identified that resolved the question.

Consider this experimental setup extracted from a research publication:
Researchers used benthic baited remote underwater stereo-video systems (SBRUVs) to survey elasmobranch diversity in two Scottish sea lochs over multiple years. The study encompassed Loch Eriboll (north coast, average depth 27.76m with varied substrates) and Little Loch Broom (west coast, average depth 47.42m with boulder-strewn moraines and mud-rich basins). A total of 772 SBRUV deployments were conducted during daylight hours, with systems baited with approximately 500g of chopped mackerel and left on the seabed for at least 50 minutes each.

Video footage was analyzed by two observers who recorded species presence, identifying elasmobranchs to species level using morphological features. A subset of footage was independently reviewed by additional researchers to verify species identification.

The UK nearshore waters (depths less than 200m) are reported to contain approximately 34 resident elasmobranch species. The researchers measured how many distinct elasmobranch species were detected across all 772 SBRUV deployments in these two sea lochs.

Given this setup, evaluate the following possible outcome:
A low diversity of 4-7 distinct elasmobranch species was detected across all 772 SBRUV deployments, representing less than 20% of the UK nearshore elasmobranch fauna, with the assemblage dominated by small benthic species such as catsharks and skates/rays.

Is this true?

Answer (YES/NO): YES